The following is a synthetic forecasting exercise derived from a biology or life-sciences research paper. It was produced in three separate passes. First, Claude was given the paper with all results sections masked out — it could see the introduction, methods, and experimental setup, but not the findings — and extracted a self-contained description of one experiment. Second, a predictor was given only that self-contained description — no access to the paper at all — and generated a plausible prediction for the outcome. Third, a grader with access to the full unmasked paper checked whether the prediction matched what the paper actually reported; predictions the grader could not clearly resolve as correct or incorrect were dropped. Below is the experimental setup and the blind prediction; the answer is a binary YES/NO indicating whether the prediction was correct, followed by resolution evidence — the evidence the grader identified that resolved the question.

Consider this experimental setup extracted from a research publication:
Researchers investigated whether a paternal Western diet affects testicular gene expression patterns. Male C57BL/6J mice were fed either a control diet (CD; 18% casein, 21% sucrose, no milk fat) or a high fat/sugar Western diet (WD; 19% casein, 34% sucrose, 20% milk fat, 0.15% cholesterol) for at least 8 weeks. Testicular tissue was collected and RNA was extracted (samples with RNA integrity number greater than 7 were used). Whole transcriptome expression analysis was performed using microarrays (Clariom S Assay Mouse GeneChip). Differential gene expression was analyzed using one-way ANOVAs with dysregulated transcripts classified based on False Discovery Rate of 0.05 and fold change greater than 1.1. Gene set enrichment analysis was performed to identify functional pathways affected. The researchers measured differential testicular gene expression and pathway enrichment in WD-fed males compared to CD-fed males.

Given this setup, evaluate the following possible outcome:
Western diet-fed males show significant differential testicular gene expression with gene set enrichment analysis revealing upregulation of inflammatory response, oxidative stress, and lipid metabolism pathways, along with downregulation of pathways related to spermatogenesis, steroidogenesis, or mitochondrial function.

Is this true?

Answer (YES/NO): NO